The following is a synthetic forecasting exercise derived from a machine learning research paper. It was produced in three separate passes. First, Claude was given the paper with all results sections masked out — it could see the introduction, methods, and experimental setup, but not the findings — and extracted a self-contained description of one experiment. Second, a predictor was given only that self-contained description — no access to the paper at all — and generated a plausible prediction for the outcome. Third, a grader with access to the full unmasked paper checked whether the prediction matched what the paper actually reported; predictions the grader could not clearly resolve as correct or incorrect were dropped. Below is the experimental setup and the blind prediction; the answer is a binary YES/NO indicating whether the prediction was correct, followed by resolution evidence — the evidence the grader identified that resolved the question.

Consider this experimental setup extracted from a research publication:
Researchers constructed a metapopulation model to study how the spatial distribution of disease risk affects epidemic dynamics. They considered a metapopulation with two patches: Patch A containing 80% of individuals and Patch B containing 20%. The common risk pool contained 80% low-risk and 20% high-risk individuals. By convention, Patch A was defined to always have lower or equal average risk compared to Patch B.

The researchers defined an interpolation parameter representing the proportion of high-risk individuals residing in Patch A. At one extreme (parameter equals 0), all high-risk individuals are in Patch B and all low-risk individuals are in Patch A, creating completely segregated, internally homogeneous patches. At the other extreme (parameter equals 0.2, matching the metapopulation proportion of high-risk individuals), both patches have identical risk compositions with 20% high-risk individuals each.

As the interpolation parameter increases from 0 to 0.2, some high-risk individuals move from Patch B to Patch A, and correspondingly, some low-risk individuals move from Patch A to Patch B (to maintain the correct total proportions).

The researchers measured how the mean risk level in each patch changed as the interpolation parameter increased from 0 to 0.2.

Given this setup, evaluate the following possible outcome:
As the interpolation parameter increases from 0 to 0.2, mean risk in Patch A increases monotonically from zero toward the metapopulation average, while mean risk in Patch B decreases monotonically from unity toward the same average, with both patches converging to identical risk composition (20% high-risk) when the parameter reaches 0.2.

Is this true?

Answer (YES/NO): NO